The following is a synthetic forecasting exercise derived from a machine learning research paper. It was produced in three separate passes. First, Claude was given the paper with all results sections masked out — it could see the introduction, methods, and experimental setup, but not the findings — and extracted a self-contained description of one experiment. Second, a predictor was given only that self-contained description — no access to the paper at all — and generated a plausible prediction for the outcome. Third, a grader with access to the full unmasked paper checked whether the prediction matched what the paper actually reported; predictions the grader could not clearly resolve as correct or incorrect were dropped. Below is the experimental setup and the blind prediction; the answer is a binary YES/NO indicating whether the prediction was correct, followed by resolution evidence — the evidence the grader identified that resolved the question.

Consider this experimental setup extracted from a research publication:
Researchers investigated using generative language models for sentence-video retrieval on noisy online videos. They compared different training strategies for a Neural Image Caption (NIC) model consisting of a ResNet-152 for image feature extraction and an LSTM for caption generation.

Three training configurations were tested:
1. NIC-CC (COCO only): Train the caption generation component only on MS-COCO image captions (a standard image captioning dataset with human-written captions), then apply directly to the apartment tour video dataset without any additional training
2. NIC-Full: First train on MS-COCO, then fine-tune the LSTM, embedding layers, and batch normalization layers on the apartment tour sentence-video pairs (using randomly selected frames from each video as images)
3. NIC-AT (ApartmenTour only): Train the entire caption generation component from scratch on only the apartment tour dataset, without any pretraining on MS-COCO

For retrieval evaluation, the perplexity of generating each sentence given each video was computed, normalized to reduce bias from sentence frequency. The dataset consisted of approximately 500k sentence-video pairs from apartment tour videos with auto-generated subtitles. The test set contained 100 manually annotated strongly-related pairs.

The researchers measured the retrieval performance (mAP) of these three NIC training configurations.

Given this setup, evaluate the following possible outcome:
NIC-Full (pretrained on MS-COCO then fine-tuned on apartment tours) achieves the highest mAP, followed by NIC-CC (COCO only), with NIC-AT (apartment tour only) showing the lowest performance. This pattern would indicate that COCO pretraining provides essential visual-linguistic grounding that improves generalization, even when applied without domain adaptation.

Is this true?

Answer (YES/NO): YES